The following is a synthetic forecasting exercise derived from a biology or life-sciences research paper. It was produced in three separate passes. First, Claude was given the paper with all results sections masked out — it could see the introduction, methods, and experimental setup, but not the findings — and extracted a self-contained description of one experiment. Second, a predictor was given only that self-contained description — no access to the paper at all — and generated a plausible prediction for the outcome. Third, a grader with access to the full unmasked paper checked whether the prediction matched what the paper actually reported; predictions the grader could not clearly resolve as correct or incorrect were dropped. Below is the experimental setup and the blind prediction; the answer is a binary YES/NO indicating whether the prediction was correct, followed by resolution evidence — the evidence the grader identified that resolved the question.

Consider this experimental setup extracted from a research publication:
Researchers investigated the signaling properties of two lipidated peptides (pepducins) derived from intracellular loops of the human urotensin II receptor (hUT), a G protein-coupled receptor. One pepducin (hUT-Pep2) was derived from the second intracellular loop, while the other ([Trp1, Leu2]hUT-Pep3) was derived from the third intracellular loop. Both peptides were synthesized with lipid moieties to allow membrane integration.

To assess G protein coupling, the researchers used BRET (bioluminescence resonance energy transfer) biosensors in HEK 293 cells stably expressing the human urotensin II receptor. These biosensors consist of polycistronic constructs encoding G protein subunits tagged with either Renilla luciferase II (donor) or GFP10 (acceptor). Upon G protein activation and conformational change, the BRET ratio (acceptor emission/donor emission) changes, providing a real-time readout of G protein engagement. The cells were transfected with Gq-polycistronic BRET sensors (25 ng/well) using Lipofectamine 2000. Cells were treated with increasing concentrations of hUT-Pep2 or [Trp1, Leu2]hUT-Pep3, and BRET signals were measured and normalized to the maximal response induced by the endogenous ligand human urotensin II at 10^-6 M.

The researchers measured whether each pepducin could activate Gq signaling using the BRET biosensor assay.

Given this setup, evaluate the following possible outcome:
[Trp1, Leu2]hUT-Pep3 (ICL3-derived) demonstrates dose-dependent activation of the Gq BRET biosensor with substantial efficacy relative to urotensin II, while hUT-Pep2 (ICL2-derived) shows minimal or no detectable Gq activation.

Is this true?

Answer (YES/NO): NO